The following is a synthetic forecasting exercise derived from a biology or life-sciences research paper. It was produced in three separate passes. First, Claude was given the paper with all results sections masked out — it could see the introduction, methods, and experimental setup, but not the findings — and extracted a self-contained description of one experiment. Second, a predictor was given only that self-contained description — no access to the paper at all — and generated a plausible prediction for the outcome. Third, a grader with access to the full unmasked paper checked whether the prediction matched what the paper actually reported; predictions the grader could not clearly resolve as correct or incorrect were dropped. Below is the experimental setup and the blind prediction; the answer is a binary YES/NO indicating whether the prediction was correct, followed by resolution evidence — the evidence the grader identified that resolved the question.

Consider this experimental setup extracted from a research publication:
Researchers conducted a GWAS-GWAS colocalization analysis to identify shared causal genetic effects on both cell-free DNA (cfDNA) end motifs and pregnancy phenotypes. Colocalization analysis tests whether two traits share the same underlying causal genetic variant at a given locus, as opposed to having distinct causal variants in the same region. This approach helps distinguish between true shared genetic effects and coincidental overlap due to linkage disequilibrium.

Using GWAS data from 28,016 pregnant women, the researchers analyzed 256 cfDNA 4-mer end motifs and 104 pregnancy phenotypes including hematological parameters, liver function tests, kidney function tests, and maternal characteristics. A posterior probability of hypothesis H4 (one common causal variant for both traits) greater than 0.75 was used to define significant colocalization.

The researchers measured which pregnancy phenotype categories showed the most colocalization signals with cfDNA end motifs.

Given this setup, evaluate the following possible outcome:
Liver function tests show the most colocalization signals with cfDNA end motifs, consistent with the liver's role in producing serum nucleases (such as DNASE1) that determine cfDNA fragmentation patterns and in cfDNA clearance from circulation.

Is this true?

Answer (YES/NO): NO